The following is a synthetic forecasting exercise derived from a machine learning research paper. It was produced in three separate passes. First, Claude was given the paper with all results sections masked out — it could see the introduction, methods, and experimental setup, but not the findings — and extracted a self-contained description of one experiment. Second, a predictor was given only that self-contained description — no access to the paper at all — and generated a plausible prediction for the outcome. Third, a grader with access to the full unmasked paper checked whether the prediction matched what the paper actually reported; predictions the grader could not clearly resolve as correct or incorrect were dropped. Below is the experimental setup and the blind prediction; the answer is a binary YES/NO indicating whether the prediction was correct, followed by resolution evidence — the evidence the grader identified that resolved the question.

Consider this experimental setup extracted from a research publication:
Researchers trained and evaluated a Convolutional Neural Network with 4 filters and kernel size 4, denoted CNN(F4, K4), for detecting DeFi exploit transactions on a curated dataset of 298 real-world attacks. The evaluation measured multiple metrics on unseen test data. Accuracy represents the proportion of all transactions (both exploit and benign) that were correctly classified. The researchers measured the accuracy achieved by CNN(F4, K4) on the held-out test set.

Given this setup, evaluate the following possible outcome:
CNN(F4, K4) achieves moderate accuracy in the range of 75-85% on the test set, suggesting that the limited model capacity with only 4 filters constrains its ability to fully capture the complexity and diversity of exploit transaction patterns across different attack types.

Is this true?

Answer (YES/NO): NO